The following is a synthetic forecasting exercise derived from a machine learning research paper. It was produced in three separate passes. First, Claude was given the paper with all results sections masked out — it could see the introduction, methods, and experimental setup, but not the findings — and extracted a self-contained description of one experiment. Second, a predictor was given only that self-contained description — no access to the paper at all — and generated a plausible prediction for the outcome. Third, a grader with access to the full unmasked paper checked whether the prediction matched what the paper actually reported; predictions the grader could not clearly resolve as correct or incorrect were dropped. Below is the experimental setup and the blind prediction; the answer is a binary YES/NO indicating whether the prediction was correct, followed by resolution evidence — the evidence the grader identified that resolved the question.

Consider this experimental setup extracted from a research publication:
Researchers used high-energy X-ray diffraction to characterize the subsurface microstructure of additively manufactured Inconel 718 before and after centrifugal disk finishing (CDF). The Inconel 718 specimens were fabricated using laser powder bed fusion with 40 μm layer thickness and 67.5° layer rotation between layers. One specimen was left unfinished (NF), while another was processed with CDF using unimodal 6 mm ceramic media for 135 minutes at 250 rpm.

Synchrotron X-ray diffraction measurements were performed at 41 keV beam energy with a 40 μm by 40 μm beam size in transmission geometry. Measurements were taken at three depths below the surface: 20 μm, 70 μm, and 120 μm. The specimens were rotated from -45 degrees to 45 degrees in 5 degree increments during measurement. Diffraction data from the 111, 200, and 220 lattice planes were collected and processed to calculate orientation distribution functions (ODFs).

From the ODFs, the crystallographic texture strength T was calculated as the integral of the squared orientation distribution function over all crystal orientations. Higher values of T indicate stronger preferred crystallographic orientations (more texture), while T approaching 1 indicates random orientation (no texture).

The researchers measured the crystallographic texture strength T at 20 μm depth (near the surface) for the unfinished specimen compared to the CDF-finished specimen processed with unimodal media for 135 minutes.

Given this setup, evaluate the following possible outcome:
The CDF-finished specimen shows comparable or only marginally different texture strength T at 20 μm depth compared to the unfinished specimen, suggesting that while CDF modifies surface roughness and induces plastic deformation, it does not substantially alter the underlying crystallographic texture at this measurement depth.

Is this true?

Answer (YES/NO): NO